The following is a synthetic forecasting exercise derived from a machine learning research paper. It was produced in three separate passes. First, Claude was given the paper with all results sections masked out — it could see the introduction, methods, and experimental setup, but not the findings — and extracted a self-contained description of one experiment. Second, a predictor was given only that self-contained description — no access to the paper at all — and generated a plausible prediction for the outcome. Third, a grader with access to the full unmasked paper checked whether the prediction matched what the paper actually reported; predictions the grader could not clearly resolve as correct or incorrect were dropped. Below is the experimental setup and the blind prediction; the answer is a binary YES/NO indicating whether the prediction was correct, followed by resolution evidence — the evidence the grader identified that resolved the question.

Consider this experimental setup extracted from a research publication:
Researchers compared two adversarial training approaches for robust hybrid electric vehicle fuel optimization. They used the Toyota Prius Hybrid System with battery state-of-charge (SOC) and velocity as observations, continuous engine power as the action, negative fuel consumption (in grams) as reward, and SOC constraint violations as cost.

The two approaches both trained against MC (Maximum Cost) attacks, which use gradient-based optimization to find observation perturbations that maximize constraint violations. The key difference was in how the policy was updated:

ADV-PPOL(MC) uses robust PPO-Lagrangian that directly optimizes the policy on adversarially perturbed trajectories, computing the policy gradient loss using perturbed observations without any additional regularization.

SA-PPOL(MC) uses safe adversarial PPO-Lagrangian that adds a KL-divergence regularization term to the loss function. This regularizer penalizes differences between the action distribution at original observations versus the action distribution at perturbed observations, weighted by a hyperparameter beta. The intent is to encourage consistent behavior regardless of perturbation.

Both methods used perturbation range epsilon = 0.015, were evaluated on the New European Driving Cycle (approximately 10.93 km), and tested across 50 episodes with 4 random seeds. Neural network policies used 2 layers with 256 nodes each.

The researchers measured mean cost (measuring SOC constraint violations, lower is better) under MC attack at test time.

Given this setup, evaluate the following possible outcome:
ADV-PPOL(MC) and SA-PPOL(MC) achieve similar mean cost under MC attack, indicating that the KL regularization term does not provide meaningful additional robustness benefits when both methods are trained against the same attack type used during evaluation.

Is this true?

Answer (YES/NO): NO